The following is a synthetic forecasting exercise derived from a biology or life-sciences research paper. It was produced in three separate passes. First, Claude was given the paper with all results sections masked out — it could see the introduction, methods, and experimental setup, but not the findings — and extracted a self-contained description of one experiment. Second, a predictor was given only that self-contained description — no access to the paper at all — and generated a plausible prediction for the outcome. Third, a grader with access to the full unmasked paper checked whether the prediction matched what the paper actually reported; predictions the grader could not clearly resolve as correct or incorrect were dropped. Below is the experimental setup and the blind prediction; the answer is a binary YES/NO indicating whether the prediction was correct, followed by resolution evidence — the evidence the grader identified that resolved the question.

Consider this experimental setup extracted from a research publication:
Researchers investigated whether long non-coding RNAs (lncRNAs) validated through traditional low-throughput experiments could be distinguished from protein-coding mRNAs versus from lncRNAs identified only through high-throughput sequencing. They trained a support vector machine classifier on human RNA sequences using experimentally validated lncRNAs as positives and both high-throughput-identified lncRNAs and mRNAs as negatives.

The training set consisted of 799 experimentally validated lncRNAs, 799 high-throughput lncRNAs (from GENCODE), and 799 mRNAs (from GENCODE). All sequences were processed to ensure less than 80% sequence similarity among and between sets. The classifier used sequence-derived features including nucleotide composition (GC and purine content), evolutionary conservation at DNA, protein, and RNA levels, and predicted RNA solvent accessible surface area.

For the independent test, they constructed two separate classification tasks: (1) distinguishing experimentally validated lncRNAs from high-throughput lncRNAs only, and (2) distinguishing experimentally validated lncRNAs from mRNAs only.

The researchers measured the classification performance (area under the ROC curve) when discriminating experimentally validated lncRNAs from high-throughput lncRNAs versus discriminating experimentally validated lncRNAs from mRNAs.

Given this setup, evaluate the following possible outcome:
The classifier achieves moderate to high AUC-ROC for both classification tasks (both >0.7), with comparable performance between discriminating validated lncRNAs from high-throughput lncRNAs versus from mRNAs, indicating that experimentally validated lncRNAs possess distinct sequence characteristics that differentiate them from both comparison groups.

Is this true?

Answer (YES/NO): NO